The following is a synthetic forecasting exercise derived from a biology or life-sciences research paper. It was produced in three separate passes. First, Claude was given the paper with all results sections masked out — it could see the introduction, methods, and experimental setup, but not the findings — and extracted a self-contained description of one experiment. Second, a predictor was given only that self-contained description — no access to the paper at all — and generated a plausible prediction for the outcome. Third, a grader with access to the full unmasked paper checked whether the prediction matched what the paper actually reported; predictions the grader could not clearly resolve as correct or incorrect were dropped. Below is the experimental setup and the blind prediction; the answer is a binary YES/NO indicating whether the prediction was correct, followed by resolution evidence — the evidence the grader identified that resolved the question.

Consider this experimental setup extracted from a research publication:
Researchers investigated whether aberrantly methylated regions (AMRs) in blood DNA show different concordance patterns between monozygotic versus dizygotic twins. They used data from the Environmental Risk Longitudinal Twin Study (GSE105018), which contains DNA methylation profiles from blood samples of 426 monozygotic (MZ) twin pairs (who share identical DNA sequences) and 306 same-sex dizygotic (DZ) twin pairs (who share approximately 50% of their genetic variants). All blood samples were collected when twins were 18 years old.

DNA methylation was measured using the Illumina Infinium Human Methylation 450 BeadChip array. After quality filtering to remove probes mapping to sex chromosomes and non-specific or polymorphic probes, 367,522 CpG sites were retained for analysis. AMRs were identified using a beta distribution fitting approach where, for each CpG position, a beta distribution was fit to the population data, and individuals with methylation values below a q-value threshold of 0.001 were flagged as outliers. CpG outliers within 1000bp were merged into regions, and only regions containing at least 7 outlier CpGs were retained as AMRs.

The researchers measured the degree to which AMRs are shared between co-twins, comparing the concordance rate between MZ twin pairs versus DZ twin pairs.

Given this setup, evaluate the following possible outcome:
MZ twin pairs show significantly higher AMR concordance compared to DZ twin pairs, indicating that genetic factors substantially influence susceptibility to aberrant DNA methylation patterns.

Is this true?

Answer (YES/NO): YES